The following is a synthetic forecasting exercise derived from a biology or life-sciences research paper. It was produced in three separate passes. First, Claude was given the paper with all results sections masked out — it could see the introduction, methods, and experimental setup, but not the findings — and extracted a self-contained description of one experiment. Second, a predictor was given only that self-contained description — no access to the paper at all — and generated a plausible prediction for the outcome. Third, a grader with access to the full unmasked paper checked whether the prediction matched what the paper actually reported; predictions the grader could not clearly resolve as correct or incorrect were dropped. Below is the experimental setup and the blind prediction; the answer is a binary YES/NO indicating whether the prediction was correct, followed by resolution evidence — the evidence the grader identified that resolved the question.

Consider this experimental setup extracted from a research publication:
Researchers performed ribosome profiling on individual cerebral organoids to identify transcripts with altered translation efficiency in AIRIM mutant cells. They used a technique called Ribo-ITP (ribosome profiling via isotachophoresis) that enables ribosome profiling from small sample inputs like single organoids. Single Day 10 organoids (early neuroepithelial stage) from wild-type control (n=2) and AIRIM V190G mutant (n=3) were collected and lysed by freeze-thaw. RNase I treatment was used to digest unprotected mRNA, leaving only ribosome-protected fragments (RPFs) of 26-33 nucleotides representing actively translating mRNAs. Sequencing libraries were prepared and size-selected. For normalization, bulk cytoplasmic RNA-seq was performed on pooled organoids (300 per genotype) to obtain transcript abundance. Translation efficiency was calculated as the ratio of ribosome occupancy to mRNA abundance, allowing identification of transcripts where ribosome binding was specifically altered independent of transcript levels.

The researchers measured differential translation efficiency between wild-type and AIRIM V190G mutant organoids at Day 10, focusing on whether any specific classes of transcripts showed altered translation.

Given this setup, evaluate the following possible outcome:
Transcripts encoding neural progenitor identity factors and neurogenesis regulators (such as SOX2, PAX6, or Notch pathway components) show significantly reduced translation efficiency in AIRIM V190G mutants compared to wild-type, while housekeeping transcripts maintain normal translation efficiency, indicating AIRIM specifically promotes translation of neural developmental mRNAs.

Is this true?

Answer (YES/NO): NO